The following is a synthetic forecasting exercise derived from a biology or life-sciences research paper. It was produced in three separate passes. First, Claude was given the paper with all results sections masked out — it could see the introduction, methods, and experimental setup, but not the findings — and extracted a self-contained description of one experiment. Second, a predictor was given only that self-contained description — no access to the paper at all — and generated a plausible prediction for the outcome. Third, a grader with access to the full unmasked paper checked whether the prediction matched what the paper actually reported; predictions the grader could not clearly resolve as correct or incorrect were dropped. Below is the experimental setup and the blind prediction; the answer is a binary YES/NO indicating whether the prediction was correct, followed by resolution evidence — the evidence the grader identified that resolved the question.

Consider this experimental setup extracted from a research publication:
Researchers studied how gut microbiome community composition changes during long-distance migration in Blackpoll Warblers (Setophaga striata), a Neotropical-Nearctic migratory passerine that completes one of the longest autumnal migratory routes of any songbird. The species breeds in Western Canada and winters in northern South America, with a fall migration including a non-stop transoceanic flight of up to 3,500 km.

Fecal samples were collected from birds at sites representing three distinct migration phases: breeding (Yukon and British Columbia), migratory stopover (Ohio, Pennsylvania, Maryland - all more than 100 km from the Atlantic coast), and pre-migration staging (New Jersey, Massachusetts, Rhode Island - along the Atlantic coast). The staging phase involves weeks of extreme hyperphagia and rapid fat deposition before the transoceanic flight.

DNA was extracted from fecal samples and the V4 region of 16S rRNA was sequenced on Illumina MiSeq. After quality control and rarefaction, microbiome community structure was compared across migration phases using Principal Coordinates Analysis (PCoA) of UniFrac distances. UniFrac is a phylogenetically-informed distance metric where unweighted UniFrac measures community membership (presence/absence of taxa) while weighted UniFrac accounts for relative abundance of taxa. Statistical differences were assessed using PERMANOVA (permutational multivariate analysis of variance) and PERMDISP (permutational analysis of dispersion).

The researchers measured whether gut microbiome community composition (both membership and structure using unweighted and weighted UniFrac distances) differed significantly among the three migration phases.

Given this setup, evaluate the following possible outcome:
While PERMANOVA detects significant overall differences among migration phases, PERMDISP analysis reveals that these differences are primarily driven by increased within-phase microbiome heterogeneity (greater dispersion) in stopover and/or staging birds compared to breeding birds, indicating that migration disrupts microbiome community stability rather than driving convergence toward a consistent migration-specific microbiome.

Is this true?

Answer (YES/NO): NO